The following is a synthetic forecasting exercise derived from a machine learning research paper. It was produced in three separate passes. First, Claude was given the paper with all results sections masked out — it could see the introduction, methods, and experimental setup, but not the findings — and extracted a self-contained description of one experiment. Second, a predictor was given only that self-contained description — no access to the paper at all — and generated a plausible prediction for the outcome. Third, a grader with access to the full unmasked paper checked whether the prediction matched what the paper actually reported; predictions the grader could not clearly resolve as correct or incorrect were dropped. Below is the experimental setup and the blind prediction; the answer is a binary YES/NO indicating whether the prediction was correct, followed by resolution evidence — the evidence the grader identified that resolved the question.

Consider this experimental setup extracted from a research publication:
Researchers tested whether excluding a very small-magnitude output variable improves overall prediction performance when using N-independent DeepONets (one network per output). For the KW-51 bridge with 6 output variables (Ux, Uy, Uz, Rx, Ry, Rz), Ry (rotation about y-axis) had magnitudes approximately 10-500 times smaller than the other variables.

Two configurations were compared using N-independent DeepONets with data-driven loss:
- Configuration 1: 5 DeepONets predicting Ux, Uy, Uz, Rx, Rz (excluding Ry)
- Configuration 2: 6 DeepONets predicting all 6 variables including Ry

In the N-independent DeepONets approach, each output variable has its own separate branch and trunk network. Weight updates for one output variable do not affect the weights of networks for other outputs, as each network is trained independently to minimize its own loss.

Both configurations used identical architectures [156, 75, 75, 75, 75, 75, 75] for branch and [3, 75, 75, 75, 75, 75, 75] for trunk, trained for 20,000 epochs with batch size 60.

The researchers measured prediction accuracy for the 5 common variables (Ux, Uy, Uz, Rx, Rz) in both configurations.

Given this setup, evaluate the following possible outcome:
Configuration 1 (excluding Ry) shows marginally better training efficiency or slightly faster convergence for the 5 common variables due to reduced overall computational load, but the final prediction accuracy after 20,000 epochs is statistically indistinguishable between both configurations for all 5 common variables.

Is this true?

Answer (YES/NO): NO